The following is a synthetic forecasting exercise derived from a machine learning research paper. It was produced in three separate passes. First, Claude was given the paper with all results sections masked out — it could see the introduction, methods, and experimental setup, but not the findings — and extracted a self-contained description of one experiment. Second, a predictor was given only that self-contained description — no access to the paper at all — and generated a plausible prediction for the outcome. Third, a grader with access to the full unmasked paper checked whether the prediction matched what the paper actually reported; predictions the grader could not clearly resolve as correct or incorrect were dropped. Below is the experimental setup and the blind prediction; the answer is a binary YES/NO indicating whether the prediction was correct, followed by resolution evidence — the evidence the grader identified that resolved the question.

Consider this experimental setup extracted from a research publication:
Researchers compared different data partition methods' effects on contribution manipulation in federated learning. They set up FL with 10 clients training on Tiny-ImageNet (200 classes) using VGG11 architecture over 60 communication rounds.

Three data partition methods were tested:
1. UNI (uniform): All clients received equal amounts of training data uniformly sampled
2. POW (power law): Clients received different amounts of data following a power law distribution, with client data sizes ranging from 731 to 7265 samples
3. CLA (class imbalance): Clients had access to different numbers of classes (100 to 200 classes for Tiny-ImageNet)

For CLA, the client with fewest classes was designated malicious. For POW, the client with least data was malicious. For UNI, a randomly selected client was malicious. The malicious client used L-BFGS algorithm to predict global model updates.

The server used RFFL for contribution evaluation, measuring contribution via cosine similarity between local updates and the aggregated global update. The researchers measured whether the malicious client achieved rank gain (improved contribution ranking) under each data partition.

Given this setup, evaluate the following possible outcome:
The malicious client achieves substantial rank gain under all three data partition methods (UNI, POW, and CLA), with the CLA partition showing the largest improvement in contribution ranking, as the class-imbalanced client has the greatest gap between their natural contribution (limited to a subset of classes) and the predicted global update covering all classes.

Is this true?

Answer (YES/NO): NO